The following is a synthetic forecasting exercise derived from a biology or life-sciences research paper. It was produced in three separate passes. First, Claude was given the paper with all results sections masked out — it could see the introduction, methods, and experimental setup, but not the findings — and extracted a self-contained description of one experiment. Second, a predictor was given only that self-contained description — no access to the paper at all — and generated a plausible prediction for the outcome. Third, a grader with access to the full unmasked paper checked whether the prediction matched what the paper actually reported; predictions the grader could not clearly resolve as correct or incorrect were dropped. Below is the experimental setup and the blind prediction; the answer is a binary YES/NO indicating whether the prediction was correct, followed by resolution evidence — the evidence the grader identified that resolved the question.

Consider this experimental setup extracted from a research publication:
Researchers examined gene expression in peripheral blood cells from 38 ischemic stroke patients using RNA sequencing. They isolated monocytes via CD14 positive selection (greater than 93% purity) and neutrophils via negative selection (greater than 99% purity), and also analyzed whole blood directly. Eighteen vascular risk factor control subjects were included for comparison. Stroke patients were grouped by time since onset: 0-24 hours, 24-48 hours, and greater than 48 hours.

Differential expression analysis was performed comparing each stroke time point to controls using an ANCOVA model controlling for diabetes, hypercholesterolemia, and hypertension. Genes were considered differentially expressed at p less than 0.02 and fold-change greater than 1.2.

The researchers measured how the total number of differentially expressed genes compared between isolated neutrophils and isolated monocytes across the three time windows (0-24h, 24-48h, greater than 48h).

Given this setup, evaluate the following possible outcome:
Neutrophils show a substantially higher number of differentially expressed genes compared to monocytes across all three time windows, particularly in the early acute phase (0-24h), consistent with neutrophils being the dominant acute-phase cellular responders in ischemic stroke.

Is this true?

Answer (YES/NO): YES